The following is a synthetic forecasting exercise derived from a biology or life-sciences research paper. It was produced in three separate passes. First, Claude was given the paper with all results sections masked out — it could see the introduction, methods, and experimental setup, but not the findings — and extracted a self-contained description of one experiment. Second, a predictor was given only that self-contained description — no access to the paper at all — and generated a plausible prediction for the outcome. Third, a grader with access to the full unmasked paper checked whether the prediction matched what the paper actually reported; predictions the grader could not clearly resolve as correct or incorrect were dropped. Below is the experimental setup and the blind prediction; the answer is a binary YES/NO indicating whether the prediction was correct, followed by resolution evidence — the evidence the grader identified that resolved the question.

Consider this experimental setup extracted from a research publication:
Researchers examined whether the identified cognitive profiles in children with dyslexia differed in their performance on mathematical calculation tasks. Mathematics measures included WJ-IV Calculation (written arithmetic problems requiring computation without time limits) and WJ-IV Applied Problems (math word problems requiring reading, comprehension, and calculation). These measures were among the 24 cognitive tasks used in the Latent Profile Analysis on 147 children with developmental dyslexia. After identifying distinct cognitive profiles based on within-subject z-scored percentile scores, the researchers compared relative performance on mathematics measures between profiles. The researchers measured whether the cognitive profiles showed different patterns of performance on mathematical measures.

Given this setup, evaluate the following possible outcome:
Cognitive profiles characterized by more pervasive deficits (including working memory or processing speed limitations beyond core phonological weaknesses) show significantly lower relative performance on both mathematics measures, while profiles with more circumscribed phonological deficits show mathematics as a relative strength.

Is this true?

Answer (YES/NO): NO